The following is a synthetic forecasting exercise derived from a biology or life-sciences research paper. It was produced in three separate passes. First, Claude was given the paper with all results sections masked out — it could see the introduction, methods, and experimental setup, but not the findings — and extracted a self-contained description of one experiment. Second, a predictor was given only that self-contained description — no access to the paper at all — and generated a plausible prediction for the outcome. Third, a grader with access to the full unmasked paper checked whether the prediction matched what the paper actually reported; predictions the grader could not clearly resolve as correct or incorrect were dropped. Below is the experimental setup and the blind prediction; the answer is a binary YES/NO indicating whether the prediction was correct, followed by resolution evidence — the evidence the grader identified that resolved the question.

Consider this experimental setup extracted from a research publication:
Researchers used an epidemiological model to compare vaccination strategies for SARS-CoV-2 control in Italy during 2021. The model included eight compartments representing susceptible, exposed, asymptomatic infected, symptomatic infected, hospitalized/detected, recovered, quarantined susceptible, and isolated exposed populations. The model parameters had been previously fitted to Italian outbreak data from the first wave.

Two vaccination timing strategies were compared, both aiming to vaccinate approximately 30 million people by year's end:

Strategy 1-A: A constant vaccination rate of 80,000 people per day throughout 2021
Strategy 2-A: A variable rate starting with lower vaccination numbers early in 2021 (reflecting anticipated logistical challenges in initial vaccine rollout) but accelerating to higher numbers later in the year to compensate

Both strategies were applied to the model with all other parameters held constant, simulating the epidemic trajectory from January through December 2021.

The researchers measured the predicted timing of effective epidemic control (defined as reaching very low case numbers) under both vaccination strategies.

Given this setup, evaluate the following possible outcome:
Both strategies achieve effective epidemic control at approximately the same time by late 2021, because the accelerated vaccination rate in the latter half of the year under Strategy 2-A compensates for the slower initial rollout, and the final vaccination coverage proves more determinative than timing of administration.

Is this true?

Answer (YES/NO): NO